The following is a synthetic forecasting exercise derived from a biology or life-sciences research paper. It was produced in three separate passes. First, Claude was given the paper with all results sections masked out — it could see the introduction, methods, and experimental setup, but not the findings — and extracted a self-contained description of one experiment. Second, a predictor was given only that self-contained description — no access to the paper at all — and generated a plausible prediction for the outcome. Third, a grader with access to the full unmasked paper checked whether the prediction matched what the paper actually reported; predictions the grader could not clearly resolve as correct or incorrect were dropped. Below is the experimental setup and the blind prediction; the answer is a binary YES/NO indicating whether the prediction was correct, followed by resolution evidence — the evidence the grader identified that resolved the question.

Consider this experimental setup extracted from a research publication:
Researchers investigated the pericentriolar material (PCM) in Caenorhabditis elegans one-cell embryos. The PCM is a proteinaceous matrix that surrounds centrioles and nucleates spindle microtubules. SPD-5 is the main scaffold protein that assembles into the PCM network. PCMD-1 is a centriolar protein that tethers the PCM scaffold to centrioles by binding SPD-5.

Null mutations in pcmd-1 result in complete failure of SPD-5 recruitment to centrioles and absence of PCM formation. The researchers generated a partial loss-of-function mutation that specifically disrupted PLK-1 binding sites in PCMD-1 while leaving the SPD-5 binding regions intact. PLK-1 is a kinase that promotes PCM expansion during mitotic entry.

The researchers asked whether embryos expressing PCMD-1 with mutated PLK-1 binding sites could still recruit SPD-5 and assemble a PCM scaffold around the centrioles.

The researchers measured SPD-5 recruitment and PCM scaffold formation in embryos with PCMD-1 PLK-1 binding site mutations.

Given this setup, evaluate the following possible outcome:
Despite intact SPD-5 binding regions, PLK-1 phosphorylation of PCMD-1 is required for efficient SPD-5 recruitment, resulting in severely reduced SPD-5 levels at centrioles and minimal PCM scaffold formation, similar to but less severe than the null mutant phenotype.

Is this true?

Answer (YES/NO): NO